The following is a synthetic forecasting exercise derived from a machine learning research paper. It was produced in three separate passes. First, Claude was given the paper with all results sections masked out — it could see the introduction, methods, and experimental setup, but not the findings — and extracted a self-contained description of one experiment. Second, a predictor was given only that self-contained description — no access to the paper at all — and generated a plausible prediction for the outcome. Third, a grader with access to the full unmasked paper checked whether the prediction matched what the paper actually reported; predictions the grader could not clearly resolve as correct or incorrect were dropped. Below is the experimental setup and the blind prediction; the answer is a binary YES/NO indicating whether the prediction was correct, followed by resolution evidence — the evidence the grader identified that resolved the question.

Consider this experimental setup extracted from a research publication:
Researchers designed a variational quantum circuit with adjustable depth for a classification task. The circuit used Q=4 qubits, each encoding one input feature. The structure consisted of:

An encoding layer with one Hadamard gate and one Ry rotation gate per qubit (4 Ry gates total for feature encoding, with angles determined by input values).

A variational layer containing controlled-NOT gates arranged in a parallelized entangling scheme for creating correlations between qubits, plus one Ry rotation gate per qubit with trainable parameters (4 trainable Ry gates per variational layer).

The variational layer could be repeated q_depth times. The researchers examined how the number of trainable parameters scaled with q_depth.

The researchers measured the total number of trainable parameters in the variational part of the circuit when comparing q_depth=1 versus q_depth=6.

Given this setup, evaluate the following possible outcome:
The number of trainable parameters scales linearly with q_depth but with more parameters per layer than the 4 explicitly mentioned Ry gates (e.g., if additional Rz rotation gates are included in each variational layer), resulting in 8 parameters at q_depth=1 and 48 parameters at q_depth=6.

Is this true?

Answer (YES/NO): NO